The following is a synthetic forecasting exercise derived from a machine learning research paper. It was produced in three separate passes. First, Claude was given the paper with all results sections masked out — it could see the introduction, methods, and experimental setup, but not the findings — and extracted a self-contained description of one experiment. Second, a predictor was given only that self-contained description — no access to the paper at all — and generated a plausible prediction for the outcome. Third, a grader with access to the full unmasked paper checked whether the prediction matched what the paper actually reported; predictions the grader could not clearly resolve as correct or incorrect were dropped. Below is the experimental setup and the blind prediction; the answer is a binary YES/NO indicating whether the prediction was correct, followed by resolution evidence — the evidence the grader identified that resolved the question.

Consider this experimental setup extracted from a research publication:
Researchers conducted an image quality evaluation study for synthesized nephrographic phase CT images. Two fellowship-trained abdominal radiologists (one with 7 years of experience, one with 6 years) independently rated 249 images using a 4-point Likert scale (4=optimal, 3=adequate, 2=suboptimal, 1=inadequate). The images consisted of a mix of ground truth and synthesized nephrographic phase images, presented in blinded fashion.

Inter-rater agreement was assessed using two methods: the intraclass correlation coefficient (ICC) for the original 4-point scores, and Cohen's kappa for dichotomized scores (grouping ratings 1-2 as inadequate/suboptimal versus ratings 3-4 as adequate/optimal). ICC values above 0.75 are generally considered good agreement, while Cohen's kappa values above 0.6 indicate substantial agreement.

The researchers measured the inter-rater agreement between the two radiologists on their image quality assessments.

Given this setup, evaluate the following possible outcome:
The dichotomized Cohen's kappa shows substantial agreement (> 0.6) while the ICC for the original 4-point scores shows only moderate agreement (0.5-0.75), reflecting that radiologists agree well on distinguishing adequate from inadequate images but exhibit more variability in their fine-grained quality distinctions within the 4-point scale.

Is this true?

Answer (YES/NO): NO